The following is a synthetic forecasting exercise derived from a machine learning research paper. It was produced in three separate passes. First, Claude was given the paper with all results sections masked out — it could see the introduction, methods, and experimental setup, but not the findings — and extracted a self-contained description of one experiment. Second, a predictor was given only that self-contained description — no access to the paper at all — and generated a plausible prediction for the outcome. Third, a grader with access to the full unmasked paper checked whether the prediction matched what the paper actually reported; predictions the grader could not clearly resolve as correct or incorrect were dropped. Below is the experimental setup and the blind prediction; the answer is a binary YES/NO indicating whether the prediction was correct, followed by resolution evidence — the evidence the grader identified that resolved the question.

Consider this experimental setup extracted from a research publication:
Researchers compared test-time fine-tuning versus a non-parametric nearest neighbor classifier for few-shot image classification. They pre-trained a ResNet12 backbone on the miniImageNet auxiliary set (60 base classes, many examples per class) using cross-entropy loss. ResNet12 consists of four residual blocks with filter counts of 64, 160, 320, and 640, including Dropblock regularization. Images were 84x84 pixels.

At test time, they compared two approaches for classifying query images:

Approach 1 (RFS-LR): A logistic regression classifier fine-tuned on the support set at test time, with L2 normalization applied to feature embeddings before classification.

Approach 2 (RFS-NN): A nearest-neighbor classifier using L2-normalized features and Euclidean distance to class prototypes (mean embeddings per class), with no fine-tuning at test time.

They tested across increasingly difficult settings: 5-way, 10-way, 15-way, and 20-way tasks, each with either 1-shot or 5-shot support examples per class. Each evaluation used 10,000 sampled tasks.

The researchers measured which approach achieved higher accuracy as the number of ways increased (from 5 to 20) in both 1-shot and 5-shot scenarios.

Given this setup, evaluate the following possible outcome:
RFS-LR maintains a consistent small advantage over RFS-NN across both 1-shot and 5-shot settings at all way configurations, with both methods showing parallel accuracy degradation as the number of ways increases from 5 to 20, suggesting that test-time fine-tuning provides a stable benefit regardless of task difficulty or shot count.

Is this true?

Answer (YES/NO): NO